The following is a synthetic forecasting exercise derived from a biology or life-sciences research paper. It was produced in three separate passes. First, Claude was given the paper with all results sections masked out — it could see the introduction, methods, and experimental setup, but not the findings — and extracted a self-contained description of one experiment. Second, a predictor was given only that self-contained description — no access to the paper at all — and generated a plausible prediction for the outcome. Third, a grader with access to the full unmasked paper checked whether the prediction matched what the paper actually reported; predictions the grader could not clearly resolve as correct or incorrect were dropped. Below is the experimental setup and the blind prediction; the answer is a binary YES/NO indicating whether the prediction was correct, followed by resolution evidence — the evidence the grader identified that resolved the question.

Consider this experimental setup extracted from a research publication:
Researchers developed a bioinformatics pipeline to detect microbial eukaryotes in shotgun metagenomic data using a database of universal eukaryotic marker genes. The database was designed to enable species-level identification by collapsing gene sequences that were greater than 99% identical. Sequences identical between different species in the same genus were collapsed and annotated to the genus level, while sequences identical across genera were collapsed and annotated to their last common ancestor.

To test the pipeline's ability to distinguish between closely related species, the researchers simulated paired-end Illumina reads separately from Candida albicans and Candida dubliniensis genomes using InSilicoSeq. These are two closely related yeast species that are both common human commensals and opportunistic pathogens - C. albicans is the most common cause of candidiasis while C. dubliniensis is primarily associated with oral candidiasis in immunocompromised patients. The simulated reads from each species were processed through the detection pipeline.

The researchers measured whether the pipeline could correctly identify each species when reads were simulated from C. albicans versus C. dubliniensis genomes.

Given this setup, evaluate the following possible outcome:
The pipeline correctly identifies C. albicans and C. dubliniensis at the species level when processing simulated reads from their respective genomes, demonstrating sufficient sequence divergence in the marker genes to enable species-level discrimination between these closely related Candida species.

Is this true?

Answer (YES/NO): YES